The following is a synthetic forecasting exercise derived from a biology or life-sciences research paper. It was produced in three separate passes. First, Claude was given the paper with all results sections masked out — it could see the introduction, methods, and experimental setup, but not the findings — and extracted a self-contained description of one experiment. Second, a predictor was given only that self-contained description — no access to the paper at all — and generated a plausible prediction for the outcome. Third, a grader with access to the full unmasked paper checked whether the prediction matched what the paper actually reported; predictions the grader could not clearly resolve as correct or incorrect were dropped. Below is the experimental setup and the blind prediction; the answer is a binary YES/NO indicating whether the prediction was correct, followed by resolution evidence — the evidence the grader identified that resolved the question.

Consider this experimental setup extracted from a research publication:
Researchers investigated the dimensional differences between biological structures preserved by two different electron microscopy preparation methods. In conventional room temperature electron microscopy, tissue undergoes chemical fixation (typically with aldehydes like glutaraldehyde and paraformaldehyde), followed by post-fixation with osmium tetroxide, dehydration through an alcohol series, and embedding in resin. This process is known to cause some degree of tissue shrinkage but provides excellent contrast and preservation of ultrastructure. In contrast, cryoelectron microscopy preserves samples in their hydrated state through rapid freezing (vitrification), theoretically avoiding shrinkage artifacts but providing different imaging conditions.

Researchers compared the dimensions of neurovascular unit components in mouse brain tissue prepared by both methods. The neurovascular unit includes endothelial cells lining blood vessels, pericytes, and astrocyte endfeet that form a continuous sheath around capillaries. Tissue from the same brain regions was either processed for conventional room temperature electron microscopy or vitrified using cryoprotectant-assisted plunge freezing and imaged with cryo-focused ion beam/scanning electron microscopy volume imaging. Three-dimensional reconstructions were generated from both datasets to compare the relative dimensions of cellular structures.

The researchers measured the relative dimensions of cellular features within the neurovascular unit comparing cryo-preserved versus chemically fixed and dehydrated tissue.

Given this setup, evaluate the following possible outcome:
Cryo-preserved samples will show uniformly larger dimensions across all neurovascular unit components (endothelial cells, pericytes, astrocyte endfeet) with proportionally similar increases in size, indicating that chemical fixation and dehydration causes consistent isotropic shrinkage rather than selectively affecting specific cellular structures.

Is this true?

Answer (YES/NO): NO